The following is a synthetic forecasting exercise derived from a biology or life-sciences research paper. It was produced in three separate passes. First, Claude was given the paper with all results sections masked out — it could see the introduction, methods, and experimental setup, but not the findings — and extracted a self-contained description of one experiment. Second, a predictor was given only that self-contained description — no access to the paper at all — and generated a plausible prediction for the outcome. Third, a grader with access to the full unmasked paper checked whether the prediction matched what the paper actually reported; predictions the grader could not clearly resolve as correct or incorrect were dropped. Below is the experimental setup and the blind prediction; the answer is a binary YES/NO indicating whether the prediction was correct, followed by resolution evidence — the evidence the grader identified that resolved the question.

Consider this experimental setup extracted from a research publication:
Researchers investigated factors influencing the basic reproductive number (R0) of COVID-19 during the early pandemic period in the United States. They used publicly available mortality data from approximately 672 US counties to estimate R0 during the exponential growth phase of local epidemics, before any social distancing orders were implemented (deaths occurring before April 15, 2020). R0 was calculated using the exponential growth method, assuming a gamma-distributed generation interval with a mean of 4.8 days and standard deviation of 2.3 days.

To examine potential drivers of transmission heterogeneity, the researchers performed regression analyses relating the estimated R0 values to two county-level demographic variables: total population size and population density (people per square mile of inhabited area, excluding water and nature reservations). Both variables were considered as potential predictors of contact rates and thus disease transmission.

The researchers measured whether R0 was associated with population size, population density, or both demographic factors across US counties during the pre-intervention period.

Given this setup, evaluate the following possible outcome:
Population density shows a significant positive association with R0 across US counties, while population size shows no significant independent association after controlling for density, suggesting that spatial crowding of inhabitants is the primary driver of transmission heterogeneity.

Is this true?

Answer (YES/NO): NO